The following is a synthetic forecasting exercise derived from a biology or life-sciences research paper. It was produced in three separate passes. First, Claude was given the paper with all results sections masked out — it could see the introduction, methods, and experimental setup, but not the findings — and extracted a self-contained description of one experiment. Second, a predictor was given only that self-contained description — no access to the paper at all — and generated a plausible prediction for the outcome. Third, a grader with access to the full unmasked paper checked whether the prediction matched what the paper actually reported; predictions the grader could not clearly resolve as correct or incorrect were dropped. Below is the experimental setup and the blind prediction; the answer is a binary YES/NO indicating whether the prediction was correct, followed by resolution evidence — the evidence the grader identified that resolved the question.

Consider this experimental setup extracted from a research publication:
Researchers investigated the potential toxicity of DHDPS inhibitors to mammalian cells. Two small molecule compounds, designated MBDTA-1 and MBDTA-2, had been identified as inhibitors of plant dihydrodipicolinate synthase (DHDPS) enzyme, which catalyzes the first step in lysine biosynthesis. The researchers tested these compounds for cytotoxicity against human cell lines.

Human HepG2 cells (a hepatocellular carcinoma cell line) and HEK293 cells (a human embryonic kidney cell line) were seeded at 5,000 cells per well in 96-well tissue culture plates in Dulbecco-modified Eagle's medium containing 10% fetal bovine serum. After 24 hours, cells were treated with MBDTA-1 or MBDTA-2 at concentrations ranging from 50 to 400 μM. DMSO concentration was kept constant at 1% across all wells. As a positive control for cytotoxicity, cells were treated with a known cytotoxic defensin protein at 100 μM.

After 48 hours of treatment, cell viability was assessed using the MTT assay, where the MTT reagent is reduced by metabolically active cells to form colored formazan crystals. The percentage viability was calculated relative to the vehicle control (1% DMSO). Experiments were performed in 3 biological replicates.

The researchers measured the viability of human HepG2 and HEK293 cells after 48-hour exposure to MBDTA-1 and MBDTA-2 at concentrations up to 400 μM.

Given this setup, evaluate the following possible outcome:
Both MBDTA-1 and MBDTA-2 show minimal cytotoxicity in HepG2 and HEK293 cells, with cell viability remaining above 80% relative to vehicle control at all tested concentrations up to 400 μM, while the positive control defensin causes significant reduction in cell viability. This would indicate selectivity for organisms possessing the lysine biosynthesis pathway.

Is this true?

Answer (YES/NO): YES